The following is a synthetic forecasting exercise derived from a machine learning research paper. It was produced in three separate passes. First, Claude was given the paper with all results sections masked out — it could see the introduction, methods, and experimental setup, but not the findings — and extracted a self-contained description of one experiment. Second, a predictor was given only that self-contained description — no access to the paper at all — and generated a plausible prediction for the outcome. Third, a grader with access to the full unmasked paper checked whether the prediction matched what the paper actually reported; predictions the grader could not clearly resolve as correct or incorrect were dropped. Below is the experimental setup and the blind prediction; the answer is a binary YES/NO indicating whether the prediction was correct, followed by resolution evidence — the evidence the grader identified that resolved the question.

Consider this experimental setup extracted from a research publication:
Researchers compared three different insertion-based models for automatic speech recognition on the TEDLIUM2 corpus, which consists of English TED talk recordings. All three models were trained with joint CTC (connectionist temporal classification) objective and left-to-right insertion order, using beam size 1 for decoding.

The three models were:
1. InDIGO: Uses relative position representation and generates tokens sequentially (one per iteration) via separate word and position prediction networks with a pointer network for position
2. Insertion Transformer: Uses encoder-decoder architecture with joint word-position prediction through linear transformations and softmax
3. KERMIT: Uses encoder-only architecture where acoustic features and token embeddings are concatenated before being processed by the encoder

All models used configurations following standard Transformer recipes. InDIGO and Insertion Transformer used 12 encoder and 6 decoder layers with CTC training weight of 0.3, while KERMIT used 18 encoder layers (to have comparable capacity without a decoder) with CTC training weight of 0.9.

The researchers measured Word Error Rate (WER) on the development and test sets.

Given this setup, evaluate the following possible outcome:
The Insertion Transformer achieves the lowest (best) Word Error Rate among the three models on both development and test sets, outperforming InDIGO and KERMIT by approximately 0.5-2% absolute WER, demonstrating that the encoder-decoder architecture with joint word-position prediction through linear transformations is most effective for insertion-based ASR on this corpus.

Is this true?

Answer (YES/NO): NO